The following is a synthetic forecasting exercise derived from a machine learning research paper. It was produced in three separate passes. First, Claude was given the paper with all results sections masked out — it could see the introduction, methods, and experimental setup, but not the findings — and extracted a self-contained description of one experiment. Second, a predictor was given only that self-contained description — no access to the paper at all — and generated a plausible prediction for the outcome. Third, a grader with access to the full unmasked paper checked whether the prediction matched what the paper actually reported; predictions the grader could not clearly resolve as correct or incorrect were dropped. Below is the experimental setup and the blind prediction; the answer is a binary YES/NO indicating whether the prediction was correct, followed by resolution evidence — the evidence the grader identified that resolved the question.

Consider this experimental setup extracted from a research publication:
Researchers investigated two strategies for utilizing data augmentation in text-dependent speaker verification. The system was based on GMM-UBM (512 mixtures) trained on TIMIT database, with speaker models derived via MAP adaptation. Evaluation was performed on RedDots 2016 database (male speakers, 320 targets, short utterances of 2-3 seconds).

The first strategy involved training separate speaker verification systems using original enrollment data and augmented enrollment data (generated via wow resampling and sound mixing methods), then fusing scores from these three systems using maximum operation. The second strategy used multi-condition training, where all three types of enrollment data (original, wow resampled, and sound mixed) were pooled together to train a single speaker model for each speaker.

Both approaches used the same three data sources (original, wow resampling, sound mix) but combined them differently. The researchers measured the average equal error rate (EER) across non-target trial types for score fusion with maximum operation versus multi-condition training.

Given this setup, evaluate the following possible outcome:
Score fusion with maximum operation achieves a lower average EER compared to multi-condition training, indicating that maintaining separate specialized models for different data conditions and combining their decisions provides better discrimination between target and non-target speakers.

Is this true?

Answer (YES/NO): YES